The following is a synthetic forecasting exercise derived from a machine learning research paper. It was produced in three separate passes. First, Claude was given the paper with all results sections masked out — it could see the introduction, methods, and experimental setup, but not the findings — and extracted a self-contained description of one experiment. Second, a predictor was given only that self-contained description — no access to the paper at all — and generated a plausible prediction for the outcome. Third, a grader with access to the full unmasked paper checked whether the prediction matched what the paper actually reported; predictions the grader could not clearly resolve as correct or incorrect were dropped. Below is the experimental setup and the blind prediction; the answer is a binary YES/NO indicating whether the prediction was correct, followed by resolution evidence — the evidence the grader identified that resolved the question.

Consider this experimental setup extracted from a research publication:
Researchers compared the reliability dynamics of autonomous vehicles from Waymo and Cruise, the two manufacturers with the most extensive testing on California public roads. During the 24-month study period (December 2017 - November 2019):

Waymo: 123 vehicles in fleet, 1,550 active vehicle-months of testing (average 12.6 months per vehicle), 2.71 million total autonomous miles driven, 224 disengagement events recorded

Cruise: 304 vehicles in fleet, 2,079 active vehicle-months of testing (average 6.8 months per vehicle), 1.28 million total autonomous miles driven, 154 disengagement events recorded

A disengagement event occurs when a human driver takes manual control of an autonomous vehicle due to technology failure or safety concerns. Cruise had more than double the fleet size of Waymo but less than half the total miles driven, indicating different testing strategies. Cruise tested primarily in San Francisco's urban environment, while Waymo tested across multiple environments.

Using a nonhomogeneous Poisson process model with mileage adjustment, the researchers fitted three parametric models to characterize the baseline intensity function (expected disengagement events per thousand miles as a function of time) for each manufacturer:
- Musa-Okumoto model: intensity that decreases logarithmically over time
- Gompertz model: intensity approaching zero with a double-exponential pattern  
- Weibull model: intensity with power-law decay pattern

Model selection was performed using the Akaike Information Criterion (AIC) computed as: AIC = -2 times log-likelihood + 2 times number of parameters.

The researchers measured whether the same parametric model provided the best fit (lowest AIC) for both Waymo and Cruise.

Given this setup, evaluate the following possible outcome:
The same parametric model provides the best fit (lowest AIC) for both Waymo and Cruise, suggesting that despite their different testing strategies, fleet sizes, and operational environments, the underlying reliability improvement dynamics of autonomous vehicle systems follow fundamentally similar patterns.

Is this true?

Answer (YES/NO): YES